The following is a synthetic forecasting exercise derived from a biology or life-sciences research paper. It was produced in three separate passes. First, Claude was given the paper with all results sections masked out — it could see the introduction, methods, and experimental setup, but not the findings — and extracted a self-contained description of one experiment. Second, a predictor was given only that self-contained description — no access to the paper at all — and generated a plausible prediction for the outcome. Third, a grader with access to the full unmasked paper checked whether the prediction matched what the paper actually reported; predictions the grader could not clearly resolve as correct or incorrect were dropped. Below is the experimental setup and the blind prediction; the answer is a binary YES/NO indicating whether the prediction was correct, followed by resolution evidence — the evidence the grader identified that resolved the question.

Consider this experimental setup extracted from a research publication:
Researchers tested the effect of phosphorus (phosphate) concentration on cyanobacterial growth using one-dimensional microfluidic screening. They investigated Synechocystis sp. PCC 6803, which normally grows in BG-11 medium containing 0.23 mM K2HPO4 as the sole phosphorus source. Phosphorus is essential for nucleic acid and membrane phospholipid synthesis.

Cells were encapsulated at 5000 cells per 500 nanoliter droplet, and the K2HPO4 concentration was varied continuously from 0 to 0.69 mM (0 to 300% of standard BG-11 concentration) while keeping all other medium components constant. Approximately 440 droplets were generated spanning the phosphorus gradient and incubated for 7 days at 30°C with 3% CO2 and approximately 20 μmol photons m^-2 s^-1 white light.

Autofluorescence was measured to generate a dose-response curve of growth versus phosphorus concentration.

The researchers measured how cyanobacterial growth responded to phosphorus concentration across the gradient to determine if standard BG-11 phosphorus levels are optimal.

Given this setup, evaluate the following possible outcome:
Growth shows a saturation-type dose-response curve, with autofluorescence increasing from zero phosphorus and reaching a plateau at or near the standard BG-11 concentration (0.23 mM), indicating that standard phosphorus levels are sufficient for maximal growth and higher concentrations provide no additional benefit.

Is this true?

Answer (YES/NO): NO